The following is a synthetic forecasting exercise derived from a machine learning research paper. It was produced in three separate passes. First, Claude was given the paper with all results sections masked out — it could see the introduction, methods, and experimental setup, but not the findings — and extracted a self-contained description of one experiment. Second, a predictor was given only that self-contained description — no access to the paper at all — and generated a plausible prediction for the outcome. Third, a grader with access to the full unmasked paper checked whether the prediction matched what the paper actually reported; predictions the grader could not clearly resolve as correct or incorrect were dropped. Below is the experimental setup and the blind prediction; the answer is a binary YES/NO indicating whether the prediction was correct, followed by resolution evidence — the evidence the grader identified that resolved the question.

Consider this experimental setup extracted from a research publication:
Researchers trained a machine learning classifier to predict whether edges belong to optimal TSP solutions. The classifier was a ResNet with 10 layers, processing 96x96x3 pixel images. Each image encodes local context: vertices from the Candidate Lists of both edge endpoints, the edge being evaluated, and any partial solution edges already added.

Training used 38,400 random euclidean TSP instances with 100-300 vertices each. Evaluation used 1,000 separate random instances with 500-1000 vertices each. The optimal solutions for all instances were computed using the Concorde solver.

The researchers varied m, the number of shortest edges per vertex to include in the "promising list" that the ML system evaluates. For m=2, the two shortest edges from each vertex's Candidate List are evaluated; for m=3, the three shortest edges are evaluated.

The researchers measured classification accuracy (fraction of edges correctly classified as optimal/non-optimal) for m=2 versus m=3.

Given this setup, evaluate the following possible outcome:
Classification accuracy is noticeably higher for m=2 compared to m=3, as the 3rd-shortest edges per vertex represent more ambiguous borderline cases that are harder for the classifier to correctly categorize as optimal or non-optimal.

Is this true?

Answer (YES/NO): YES